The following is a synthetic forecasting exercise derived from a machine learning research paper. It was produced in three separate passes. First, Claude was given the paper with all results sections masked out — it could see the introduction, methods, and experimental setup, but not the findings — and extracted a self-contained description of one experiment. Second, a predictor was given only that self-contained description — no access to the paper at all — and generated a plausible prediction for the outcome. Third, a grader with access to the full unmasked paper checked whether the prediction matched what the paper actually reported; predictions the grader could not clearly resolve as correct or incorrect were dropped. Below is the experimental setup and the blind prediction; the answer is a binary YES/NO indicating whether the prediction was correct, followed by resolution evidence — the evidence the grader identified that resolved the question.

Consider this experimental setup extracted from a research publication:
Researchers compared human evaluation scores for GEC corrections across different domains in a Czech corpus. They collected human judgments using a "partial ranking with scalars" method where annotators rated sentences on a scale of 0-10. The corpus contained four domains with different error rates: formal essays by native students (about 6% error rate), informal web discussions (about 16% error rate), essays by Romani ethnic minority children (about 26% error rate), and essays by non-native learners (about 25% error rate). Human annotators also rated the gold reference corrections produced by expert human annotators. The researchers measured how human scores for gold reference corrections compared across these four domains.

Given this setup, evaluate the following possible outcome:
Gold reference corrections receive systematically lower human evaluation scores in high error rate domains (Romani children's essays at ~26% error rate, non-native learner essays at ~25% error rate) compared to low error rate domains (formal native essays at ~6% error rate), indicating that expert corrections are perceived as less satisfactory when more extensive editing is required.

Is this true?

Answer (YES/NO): NO